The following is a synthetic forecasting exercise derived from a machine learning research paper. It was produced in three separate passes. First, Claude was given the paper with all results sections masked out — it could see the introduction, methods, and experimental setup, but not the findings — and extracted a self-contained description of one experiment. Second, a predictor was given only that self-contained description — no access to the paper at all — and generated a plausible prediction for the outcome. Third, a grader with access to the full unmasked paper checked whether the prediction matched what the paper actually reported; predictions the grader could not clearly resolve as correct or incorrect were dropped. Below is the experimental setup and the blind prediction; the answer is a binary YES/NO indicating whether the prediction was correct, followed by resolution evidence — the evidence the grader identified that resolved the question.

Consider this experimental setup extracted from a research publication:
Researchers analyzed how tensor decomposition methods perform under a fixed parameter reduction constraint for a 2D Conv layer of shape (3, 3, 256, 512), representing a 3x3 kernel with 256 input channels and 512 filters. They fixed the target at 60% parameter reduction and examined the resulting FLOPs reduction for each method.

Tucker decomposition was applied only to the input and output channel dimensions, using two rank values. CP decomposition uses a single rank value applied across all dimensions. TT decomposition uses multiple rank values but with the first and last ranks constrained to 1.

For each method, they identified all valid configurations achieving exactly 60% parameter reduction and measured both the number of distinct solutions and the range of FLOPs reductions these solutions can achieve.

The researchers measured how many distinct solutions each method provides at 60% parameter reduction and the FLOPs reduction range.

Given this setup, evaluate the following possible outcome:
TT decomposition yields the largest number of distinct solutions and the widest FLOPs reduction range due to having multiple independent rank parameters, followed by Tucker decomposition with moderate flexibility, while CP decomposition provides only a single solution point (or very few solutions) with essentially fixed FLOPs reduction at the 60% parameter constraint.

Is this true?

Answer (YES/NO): YES